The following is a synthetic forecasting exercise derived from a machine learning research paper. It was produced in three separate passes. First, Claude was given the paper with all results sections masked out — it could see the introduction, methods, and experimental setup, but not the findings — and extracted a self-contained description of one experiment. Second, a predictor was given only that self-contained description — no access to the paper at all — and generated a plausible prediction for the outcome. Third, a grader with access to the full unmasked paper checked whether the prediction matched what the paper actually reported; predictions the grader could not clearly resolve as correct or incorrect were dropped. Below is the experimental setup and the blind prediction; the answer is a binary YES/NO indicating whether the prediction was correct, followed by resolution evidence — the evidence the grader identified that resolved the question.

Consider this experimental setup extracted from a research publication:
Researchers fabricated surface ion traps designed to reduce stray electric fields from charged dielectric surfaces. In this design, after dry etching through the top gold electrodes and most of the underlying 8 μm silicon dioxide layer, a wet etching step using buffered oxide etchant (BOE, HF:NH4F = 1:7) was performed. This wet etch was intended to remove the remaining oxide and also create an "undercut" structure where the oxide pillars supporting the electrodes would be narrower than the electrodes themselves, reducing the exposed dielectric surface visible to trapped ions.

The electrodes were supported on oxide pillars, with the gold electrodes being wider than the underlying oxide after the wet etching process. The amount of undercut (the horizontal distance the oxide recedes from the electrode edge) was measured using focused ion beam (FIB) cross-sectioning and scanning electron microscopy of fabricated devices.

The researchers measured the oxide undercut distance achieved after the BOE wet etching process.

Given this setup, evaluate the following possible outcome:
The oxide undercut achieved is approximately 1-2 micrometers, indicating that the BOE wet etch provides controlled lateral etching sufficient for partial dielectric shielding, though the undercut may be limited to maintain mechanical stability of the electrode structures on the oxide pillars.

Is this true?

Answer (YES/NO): NO